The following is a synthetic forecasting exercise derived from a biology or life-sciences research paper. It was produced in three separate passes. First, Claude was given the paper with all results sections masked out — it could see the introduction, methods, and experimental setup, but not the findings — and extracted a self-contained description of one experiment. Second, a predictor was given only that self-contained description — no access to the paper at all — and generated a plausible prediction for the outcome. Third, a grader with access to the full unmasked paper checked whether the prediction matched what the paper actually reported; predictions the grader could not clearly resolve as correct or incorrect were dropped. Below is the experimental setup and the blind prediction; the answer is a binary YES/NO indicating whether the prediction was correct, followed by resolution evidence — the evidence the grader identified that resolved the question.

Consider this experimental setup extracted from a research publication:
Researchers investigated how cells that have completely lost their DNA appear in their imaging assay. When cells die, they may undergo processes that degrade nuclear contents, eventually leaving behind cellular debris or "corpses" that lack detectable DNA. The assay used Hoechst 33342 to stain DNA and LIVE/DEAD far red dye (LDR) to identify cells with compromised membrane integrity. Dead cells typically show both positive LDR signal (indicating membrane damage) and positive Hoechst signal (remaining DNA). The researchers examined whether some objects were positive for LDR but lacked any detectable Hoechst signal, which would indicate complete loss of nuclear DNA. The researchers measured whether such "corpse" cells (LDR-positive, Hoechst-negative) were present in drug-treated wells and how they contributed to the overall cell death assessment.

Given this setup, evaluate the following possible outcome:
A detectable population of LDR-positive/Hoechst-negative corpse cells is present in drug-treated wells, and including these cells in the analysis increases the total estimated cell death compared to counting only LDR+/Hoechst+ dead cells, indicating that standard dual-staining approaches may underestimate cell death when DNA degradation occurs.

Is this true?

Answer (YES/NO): YES